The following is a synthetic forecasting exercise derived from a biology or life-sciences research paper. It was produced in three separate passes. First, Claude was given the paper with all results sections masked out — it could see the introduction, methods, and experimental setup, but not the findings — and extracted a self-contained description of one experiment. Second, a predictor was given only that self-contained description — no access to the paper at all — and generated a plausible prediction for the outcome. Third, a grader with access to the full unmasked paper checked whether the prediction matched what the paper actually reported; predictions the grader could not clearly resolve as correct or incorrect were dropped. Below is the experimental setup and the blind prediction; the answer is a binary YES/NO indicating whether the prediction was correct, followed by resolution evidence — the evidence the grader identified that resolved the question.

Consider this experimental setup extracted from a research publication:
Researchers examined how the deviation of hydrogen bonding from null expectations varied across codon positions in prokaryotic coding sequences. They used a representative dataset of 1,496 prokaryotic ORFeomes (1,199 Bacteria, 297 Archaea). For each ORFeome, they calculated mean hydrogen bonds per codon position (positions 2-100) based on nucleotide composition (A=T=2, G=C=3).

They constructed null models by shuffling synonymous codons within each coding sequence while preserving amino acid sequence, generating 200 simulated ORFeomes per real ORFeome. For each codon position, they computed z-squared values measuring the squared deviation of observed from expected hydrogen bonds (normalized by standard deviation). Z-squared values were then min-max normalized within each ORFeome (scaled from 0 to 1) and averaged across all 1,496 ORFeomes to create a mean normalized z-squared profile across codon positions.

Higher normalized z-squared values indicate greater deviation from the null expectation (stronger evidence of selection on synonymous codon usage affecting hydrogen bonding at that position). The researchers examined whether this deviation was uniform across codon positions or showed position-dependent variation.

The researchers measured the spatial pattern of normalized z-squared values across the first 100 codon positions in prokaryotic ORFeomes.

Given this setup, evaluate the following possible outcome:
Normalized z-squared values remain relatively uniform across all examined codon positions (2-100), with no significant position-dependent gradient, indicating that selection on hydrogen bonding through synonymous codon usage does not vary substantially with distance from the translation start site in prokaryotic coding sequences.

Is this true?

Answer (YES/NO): NO